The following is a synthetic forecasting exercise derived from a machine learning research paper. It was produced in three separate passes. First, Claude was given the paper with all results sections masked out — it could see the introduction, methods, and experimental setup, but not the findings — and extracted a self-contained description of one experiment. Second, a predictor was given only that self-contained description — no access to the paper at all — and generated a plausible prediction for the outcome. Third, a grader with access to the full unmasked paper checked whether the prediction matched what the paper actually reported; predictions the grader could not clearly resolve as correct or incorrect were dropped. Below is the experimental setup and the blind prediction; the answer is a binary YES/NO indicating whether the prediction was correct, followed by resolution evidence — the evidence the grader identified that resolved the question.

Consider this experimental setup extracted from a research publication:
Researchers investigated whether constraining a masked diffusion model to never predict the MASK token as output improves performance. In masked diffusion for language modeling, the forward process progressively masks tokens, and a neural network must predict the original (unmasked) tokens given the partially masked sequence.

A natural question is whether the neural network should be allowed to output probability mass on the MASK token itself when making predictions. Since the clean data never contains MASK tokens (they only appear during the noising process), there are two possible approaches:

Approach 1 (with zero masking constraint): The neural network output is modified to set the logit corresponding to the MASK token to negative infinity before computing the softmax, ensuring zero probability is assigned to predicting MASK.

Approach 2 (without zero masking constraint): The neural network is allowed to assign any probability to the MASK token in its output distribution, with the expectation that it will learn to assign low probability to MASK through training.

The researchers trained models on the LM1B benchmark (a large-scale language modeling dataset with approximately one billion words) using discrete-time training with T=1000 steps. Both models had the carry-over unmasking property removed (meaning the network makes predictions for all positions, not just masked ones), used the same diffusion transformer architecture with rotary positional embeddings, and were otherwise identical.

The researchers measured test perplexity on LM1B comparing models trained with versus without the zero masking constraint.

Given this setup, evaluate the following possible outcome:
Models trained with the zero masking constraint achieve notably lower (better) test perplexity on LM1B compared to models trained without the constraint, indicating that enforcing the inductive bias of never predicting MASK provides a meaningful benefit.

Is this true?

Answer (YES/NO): NO